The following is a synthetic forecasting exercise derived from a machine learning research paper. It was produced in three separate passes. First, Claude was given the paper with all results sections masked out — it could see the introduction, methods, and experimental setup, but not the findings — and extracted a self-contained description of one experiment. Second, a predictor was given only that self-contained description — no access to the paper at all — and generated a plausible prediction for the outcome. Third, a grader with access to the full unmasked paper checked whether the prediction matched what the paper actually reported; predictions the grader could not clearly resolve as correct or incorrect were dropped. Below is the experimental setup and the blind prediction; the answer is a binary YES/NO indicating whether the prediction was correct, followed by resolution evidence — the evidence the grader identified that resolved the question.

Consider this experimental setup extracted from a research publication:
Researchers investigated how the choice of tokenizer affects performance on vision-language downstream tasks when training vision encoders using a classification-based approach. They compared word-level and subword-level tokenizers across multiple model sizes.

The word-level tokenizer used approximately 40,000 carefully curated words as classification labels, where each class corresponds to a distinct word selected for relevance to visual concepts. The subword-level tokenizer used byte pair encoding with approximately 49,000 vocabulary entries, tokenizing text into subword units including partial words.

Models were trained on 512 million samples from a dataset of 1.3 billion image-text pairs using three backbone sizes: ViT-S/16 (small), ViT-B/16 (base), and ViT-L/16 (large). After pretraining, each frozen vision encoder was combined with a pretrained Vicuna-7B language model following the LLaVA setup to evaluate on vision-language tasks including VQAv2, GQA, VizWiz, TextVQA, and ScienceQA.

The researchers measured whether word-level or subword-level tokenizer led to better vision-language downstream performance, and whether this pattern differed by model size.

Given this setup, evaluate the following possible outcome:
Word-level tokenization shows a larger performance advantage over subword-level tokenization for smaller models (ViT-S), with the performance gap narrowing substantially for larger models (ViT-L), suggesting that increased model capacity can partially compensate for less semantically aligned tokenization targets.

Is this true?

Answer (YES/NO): NO